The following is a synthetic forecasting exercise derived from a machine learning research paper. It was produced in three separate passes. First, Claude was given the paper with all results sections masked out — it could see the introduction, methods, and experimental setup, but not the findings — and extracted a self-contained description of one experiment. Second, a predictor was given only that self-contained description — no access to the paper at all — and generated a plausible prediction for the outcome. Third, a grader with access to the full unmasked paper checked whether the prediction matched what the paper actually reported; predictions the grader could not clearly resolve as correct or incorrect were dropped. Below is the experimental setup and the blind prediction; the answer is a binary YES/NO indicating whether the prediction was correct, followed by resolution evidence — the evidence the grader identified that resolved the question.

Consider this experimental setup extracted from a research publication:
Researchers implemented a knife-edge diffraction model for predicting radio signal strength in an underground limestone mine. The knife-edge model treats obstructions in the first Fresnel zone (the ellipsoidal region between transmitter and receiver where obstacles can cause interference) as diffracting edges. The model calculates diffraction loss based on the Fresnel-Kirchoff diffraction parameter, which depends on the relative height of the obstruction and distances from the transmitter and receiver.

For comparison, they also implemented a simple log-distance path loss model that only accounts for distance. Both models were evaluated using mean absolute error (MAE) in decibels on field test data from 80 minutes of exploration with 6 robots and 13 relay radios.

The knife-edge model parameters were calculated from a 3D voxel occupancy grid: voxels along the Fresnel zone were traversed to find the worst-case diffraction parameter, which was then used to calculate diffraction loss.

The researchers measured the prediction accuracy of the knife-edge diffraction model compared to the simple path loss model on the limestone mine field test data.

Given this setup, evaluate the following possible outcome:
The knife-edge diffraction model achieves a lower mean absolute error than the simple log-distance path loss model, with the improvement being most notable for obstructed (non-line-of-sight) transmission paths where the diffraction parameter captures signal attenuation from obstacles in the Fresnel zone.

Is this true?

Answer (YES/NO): NO